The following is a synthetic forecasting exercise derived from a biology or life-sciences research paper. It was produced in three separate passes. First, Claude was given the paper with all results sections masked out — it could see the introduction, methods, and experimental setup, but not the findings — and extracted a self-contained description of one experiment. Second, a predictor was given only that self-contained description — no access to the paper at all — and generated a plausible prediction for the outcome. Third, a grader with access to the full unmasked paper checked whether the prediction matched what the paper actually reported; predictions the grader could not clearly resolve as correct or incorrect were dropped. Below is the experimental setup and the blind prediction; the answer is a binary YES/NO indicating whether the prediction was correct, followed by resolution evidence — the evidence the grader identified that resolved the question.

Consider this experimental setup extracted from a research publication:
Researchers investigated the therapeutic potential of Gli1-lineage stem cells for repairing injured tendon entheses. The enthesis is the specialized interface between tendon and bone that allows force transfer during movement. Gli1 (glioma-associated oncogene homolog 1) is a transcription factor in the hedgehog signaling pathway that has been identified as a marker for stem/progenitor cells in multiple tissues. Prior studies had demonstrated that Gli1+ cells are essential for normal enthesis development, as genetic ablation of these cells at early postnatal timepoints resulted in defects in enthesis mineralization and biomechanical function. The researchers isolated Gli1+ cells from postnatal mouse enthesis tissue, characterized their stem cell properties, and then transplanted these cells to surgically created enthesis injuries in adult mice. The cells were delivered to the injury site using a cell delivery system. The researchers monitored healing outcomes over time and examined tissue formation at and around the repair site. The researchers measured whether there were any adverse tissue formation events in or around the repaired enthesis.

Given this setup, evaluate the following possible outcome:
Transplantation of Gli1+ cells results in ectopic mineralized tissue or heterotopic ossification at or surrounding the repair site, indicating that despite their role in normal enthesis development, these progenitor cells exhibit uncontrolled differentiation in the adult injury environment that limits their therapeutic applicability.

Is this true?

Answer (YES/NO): NO